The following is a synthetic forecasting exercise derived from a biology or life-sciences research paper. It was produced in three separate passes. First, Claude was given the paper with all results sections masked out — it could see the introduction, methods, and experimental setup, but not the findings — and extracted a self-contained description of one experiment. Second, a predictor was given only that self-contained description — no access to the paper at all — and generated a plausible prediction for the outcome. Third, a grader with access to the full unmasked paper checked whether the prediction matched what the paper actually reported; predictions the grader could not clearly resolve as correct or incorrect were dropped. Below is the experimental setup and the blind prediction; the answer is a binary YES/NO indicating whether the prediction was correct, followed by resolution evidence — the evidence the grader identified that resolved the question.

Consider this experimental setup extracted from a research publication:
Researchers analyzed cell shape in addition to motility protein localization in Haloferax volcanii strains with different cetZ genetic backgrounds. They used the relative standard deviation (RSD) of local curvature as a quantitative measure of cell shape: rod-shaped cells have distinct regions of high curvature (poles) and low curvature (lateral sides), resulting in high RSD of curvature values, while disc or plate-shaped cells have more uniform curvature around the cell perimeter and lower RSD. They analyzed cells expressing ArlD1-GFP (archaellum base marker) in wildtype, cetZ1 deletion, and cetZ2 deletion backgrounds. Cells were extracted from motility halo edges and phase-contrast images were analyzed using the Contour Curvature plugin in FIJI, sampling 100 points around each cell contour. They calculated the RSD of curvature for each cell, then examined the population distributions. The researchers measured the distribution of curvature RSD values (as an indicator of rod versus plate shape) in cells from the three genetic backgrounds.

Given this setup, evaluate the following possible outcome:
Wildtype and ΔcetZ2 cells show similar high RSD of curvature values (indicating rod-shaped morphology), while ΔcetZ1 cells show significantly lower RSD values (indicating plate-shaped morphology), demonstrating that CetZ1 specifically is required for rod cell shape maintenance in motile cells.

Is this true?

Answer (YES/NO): YES